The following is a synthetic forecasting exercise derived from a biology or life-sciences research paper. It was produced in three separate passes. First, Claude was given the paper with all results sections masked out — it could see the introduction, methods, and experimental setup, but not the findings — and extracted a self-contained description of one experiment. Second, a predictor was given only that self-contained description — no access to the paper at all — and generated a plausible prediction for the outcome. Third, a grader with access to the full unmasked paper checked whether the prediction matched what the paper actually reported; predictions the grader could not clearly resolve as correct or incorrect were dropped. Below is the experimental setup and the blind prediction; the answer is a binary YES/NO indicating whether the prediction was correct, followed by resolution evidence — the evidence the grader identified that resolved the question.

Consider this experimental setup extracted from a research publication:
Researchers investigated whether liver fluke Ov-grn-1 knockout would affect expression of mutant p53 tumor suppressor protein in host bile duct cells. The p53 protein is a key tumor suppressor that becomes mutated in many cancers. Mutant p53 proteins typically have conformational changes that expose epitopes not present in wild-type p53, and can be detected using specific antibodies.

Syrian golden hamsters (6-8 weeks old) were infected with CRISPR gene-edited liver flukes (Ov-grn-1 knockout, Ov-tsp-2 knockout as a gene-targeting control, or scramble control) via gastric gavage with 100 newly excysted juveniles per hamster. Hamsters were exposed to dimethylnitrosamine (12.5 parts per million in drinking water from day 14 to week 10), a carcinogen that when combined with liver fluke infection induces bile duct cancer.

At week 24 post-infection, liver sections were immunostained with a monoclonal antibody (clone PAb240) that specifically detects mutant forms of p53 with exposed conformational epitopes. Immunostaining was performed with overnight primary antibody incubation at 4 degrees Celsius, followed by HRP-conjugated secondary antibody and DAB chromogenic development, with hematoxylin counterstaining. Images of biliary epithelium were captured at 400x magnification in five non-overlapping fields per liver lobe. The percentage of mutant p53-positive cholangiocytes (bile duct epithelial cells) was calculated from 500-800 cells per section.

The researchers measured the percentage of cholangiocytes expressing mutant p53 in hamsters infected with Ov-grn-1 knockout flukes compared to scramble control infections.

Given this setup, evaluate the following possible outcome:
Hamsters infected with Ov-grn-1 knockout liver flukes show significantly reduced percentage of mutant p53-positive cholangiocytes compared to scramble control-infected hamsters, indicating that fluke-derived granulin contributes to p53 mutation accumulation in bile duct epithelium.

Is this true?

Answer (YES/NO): YES